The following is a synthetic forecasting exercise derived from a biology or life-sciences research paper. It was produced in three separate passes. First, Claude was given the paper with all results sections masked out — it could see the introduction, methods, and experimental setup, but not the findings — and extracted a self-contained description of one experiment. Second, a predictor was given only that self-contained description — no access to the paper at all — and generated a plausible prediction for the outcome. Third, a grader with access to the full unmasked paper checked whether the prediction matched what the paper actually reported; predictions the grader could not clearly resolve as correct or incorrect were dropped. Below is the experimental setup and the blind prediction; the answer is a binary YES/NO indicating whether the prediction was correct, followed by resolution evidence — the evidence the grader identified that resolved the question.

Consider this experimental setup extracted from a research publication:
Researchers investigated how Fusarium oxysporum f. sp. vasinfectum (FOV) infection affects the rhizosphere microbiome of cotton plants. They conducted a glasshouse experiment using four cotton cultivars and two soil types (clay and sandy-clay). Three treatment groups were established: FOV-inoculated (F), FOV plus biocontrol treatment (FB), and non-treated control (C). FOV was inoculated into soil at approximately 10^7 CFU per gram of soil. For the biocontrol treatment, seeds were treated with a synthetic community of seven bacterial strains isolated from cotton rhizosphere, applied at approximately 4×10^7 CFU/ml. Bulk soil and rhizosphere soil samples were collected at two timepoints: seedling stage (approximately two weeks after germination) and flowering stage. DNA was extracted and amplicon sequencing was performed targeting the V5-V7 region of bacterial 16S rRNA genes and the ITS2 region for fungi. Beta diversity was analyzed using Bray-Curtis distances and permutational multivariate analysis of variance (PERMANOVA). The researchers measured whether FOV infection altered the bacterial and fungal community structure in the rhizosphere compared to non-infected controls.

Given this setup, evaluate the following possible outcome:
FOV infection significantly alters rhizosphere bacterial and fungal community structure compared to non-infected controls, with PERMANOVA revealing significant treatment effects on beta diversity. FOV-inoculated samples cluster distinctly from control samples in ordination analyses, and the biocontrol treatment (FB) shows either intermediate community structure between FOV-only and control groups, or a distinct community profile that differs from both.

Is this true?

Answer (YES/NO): NO